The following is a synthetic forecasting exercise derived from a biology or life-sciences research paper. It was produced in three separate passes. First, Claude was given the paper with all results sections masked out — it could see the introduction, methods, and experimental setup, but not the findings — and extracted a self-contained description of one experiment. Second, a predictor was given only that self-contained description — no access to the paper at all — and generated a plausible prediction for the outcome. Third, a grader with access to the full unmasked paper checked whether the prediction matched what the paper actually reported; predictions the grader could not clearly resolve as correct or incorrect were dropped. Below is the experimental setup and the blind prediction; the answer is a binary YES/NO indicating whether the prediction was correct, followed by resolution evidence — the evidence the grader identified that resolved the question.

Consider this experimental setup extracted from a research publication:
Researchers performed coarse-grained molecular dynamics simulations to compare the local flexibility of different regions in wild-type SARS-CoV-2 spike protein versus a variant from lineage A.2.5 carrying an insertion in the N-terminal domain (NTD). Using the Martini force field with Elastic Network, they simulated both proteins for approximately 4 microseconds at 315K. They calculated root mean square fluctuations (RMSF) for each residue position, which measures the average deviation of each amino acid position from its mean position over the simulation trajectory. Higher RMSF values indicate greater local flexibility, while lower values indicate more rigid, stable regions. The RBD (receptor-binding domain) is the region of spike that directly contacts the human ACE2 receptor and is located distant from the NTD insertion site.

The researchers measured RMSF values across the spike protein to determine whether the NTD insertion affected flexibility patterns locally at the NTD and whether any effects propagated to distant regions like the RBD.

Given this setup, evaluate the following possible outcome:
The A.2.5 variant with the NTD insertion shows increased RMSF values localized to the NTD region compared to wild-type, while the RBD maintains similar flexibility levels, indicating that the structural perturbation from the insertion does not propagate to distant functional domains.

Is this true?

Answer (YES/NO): NO